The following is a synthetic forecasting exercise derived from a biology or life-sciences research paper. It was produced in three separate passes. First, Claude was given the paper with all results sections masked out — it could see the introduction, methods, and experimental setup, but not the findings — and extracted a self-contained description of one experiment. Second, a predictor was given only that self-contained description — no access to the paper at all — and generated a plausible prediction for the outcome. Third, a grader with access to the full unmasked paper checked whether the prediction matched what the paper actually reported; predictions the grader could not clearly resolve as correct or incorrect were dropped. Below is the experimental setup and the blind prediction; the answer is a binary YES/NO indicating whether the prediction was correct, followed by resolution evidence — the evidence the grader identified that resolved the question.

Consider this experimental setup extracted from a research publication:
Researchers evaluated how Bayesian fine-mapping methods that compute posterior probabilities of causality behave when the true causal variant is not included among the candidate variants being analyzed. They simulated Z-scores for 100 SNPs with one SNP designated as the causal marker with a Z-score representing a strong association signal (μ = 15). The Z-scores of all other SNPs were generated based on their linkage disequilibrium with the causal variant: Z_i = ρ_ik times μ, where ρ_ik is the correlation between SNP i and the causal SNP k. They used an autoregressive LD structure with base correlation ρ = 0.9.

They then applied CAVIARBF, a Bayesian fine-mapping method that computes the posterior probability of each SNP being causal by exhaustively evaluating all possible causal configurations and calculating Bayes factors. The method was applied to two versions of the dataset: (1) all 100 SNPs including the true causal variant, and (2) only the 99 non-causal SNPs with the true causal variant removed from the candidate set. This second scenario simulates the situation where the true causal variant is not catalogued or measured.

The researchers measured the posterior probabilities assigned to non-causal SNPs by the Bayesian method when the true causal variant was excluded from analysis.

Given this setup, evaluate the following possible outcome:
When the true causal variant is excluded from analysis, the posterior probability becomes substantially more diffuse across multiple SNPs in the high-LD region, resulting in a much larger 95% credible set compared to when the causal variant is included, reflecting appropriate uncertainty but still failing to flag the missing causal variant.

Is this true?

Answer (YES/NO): NO